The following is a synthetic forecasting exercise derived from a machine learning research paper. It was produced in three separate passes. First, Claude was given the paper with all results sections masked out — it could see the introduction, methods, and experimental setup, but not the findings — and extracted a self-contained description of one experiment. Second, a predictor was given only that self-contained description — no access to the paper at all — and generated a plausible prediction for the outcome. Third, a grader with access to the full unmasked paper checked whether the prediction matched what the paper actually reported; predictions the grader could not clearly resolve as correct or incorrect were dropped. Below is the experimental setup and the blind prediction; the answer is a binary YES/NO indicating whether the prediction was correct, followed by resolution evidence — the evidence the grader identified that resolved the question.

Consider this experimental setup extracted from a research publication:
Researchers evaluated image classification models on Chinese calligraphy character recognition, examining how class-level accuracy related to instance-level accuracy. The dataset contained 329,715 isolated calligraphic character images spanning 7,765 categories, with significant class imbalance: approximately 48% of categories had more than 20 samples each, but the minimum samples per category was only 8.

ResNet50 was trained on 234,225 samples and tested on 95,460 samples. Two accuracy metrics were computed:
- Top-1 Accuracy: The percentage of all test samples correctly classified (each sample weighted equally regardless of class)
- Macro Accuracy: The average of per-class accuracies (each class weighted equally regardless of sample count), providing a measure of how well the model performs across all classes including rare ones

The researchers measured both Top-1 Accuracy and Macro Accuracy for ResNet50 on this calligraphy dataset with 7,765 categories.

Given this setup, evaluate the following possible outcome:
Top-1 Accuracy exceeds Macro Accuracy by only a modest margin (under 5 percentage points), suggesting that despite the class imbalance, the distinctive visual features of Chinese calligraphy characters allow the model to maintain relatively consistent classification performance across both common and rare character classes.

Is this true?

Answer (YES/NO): YES